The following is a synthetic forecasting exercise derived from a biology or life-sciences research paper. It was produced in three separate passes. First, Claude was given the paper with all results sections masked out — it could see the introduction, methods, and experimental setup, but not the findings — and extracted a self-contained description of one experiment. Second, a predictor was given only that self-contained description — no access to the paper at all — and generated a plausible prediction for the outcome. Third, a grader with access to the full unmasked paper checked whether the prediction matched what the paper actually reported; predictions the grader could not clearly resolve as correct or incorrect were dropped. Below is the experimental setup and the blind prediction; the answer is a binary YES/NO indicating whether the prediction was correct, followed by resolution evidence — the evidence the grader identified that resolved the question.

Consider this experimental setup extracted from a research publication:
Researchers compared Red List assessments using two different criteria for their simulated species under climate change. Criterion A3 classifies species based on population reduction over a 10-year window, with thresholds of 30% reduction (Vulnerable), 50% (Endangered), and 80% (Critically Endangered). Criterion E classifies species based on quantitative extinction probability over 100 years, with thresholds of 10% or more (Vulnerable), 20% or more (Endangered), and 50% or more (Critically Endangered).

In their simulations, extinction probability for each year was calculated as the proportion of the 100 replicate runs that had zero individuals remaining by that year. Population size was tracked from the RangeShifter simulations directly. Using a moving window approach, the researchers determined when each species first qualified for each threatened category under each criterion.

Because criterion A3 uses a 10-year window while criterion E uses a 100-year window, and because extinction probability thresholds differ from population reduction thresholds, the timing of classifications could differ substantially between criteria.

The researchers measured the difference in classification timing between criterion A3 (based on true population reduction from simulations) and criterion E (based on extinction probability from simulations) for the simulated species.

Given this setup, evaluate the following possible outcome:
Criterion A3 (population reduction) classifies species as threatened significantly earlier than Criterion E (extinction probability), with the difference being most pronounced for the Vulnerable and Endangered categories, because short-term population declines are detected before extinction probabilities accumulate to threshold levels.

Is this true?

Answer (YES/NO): NO